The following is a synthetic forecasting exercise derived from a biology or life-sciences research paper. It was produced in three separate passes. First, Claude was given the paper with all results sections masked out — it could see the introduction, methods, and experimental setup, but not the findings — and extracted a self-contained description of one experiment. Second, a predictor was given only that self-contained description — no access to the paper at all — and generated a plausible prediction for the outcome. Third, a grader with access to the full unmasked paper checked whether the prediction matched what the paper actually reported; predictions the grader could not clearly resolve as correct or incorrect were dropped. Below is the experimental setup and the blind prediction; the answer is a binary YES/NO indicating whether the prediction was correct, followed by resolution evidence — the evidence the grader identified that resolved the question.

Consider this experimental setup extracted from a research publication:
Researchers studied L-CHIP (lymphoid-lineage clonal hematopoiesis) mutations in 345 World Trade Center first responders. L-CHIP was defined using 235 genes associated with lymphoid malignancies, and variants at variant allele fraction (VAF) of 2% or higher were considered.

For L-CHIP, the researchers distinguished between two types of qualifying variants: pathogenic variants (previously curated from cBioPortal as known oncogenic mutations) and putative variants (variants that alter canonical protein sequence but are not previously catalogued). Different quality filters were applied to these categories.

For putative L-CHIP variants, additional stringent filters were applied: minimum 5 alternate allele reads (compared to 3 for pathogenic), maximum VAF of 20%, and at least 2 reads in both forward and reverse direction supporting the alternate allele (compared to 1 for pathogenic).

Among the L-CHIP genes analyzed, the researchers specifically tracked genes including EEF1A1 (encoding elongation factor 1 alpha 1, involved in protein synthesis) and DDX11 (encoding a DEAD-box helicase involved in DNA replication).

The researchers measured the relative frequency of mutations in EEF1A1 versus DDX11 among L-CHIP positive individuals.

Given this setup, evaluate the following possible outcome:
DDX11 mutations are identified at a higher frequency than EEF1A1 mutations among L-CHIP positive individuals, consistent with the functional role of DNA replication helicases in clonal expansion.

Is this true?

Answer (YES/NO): NO